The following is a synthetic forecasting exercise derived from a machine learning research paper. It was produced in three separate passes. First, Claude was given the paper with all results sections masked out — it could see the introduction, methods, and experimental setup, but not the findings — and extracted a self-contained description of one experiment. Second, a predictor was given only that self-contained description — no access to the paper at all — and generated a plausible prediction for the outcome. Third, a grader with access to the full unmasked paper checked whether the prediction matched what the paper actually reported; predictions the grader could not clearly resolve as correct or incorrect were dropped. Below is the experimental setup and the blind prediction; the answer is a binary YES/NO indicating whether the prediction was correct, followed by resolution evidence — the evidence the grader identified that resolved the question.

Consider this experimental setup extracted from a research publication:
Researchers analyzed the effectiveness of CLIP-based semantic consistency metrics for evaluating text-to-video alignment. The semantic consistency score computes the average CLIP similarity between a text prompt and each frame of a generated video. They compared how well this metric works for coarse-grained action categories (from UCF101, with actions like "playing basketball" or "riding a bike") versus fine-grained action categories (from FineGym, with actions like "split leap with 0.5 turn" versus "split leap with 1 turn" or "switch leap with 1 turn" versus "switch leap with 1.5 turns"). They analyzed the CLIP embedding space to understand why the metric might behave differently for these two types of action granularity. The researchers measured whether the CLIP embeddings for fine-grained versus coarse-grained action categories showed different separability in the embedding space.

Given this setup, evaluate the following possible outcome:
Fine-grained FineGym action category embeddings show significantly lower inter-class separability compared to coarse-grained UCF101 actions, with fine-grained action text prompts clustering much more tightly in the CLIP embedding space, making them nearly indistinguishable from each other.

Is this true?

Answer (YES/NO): YES